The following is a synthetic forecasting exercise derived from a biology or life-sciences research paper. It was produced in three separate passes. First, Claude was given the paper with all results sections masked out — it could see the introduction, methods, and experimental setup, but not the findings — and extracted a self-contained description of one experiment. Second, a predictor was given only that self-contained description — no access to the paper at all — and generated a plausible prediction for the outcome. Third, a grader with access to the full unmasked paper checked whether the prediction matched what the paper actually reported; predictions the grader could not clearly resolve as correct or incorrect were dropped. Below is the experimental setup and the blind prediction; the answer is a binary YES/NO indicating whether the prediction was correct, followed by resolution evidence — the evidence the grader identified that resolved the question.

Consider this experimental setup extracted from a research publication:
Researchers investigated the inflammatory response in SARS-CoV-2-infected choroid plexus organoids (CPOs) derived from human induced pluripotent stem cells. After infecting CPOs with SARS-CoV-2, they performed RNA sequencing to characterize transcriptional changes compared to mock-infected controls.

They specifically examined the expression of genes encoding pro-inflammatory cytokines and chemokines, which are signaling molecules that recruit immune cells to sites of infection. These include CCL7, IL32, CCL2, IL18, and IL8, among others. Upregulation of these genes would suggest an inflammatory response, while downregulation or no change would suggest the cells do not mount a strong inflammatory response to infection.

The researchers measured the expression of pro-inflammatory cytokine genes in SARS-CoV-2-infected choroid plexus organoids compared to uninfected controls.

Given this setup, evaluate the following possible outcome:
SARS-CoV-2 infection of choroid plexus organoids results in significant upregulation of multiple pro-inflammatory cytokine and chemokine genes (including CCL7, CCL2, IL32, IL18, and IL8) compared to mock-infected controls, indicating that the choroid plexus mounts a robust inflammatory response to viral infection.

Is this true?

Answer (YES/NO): YES